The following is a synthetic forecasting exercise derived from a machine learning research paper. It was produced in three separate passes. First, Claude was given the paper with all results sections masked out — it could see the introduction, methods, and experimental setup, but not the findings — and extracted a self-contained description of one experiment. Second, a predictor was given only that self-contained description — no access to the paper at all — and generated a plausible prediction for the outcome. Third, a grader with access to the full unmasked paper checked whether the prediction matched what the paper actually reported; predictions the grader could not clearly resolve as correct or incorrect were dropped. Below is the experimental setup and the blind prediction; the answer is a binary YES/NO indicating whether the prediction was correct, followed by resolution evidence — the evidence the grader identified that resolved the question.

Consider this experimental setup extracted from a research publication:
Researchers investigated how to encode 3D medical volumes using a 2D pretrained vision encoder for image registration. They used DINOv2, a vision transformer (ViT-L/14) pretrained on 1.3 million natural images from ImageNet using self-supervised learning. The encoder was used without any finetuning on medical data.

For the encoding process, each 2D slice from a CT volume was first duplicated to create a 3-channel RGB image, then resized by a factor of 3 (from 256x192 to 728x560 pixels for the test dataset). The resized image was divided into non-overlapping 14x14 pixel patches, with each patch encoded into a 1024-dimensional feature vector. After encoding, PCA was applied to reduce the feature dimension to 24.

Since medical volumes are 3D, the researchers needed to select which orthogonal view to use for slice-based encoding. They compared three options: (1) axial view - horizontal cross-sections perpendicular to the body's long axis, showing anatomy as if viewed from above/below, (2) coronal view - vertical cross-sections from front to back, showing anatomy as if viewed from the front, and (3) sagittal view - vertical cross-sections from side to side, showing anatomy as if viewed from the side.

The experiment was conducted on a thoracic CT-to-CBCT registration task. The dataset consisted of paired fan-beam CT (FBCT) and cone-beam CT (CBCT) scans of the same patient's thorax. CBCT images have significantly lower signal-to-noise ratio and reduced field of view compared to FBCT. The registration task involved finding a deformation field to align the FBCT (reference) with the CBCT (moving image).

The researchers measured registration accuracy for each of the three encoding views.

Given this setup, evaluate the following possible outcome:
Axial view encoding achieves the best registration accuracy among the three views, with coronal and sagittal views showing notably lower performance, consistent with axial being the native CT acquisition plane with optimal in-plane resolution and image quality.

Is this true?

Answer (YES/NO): NO